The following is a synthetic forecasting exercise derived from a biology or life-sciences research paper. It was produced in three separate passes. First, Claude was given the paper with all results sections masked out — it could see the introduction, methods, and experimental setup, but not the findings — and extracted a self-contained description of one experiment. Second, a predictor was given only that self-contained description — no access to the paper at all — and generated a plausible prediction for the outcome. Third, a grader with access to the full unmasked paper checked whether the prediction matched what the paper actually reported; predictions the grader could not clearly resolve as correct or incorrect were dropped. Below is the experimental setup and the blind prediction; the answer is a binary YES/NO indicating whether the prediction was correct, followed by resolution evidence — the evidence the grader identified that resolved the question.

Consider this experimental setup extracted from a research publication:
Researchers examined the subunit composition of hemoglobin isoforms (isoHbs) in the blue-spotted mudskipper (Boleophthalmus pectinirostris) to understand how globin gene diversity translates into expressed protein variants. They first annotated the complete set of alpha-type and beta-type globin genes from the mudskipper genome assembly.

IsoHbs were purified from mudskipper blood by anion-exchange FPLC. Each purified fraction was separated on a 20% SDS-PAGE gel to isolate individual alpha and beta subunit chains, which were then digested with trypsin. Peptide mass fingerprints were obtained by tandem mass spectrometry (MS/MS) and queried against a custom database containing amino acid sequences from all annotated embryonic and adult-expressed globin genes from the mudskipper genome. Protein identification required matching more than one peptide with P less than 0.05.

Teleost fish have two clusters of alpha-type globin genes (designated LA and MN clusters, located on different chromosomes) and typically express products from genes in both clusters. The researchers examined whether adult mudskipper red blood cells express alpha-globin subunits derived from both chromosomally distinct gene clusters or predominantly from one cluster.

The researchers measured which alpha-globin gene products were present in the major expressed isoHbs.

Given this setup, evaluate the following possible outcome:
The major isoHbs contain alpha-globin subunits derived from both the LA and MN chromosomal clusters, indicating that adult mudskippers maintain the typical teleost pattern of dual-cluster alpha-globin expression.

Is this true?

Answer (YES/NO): YES